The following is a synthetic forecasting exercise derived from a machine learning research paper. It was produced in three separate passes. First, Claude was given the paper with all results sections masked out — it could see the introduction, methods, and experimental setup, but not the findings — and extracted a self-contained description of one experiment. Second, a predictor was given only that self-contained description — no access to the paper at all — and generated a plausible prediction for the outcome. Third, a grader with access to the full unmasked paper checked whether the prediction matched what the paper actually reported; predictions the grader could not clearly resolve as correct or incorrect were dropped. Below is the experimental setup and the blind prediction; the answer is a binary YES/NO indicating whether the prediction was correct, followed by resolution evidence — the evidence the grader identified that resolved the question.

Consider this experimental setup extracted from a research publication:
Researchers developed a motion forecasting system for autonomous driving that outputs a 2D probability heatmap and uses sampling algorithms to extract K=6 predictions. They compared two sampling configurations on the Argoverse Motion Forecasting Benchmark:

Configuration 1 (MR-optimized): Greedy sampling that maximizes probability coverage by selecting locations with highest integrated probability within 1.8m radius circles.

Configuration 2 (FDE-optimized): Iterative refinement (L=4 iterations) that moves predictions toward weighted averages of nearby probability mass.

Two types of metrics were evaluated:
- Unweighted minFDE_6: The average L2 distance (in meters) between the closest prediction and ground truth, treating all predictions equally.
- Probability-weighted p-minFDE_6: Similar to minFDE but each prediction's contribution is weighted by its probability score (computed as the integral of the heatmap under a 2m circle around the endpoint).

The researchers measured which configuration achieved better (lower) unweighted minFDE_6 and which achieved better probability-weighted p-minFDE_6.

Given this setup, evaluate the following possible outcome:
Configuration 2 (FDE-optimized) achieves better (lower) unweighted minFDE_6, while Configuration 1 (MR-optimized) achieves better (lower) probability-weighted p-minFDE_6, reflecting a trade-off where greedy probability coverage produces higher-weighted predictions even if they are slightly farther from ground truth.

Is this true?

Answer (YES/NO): YES